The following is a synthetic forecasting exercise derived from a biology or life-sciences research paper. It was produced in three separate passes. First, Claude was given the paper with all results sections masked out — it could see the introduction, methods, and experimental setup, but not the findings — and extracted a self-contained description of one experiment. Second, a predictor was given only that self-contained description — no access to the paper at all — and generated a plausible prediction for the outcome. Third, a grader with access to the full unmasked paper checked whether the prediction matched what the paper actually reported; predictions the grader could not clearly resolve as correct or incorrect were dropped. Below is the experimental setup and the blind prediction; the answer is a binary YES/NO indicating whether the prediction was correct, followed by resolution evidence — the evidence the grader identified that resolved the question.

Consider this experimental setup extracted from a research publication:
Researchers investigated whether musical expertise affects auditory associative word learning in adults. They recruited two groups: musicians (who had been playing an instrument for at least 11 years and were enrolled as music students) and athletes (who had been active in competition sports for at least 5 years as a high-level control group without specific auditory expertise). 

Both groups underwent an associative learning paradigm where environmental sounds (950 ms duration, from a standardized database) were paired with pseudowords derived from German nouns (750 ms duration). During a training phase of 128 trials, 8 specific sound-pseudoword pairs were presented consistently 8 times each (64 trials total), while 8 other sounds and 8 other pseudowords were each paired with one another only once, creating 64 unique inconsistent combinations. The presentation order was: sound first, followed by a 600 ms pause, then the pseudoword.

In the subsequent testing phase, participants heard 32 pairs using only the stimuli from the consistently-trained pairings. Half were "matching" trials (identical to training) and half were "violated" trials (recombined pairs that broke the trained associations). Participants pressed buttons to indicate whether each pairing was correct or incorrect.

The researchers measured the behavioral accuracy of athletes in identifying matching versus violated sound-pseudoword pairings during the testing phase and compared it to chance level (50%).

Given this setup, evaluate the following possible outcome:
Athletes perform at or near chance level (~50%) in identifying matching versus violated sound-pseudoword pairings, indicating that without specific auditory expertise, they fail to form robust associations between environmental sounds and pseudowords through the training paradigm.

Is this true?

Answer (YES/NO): YES